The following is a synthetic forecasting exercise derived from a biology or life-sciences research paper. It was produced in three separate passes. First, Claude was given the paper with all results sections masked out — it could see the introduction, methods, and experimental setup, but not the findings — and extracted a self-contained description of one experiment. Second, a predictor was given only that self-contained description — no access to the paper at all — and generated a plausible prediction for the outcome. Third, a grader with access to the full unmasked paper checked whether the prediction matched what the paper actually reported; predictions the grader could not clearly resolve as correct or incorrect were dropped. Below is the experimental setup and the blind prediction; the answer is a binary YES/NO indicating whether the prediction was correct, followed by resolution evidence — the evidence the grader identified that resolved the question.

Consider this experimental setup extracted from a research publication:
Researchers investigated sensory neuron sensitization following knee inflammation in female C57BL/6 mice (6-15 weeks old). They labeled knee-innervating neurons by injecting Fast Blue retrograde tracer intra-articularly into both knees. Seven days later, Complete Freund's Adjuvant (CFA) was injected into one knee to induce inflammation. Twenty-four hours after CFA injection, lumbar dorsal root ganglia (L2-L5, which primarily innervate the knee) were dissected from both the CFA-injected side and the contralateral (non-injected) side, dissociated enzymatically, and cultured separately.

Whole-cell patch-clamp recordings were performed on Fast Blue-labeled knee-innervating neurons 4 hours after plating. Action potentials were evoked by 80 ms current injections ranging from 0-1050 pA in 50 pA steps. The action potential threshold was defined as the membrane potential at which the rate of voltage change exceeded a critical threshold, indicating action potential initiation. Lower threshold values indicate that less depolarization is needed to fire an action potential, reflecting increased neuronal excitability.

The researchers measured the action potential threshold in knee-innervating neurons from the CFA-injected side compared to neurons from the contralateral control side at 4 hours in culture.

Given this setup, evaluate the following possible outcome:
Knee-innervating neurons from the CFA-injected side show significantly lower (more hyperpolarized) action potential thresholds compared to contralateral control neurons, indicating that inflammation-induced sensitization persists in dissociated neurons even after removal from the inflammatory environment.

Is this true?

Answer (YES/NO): YES